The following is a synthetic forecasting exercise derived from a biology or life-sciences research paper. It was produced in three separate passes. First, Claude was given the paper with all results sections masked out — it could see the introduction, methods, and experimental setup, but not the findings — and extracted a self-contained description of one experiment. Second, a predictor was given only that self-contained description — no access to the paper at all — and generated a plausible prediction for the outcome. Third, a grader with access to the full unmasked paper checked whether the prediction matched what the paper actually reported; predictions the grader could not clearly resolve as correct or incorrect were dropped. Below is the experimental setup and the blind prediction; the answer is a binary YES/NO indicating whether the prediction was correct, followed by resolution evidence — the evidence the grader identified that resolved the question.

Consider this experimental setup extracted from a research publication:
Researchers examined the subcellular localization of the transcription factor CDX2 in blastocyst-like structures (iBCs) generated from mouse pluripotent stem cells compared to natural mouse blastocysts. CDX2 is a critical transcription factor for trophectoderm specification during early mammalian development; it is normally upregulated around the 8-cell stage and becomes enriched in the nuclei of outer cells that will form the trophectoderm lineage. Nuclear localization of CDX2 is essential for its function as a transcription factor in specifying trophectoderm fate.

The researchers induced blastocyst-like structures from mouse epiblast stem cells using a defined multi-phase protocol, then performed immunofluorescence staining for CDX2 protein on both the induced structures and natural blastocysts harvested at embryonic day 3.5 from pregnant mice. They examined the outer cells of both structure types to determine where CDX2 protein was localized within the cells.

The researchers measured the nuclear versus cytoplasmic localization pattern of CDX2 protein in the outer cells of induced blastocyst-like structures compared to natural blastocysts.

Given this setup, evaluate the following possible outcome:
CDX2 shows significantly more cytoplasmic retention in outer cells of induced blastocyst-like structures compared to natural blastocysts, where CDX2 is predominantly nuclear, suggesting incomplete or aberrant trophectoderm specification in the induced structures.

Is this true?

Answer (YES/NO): YES